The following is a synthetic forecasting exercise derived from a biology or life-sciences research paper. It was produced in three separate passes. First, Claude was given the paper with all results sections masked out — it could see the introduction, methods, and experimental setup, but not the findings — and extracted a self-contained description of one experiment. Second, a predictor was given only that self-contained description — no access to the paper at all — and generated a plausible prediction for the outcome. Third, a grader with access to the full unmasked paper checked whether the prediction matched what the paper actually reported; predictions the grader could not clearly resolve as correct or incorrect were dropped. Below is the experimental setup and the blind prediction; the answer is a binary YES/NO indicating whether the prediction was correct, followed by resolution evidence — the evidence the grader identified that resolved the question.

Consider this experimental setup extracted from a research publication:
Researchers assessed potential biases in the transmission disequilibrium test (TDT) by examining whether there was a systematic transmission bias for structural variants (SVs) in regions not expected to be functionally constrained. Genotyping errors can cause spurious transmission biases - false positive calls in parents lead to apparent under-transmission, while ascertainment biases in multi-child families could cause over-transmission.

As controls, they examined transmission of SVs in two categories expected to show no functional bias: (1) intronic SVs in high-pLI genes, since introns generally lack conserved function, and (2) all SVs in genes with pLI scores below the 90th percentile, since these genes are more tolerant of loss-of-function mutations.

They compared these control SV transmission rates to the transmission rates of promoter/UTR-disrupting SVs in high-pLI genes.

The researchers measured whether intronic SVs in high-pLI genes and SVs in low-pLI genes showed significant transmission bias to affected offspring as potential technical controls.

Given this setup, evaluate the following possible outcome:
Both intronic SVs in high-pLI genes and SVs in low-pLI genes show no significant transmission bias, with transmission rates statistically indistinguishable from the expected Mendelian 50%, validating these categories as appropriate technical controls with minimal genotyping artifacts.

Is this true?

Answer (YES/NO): YES